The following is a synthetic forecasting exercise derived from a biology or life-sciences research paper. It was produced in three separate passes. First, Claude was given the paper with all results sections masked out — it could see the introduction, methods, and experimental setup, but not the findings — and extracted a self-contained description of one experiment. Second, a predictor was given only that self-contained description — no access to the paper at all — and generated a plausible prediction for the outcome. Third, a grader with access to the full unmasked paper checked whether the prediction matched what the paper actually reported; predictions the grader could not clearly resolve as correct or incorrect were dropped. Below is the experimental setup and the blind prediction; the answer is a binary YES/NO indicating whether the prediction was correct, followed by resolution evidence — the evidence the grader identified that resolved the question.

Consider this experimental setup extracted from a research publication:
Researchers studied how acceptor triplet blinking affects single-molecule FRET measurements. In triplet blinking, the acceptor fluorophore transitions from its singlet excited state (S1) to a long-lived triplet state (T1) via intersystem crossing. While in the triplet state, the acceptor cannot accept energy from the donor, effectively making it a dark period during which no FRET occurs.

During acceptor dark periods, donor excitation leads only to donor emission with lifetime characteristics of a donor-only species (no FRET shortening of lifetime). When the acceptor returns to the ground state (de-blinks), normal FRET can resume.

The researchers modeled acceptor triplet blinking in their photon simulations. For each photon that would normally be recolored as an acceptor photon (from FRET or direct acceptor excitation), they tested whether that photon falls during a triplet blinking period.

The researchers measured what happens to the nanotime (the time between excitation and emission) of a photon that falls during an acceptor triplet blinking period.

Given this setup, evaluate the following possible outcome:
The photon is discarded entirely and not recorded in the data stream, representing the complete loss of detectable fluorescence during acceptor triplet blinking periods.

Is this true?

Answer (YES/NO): NO